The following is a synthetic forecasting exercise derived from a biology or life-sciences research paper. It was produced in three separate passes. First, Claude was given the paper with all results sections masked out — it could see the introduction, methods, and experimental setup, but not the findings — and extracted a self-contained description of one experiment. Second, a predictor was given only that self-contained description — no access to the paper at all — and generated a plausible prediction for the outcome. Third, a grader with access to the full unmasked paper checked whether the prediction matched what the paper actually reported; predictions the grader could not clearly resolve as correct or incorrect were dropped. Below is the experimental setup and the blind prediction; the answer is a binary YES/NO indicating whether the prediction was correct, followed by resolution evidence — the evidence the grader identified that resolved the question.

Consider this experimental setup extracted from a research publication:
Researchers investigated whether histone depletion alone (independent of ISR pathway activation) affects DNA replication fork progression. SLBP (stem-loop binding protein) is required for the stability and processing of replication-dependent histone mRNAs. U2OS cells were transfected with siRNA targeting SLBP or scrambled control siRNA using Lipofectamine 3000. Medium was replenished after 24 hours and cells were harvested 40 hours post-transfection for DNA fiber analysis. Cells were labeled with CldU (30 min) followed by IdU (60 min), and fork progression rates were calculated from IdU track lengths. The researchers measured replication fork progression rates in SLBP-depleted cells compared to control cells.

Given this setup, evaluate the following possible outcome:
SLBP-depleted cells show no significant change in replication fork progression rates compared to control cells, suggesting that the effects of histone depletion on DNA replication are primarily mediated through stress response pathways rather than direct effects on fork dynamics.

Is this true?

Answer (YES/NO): NO